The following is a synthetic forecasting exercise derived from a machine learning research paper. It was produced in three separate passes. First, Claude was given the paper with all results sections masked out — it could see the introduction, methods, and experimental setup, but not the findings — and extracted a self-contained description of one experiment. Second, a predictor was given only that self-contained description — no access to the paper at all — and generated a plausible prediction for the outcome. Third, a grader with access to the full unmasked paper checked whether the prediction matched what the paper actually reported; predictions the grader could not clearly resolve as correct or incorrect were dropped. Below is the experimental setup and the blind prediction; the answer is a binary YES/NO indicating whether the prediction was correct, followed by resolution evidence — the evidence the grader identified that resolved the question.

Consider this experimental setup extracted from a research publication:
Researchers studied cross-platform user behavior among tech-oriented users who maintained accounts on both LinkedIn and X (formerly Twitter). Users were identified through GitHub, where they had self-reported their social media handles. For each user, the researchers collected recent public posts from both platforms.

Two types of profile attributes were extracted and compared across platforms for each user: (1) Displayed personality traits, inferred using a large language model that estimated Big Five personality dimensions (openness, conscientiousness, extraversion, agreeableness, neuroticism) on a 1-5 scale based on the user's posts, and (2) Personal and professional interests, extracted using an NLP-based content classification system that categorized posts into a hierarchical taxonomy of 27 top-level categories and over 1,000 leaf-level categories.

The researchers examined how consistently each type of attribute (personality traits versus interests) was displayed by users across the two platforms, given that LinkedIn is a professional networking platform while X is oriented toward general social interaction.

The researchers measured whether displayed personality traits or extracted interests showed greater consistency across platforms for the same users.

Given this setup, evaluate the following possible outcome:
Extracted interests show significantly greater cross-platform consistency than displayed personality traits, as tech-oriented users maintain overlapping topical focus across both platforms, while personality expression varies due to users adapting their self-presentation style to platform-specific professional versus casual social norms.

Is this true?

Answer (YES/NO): NO